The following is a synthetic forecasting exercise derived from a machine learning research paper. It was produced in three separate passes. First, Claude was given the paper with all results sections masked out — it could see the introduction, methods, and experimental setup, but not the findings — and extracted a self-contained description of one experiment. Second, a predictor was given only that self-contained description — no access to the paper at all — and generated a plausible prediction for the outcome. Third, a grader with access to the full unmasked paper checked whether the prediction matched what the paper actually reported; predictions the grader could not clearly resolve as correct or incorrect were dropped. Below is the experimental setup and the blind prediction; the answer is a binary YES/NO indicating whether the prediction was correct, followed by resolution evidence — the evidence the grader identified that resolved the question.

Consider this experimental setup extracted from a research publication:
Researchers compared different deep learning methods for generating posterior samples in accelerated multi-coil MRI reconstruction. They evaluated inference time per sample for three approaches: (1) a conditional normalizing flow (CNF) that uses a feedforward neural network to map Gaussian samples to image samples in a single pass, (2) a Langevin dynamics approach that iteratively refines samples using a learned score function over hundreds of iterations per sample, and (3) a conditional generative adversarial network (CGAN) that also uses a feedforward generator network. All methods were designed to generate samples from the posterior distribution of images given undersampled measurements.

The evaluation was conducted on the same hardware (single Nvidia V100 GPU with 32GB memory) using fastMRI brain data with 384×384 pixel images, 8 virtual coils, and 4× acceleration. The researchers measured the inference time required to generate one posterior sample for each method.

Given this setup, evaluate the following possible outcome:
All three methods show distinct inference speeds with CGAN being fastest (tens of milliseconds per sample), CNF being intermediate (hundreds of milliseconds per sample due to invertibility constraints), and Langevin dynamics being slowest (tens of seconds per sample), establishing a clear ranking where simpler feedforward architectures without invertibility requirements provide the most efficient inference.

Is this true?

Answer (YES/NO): NO